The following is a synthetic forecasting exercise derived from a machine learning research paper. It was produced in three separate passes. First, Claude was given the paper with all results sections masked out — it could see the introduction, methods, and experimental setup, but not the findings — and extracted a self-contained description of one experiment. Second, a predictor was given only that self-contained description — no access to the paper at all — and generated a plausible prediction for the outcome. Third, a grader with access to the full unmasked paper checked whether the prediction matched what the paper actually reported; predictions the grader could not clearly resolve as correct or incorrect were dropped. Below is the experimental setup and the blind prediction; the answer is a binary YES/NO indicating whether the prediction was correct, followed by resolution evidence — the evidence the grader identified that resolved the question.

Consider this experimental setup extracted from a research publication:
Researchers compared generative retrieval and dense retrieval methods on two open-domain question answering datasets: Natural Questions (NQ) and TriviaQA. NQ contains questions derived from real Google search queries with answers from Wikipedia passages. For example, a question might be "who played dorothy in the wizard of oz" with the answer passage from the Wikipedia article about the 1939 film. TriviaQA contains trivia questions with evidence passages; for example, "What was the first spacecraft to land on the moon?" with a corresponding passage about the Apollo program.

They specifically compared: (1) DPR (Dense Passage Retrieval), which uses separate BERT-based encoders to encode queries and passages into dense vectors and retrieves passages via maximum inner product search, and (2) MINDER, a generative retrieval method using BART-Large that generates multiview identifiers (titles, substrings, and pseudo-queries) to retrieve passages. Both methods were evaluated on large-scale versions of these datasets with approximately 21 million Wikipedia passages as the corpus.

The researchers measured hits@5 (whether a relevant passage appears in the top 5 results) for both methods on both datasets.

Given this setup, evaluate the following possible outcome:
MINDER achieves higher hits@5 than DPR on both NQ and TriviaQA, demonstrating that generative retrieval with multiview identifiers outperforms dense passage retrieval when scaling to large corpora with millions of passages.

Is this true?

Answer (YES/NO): NO